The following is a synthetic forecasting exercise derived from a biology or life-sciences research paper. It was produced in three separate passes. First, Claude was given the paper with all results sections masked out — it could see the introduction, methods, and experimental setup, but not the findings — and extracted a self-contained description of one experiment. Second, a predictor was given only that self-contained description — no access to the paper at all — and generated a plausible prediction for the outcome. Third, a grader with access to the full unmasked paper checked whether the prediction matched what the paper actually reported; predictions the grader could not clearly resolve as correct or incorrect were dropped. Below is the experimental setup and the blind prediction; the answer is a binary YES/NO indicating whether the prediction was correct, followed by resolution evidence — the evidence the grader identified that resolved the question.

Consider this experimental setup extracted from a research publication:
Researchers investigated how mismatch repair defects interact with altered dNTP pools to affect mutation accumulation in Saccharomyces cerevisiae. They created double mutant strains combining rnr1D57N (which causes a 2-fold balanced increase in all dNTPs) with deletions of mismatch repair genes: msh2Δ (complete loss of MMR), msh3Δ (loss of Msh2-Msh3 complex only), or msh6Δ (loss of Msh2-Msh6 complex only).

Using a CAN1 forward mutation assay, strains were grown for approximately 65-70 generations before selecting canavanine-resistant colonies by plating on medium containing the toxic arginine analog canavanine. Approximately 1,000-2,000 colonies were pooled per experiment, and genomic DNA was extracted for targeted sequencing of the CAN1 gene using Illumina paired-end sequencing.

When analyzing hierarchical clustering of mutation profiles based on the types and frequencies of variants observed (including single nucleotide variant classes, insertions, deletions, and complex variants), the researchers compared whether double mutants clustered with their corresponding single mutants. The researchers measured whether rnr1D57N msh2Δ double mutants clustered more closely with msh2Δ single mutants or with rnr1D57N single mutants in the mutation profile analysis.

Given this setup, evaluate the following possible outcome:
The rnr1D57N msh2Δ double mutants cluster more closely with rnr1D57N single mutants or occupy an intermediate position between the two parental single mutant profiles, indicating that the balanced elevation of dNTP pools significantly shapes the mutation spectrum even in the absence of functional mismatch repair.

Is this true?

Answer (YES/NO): NO